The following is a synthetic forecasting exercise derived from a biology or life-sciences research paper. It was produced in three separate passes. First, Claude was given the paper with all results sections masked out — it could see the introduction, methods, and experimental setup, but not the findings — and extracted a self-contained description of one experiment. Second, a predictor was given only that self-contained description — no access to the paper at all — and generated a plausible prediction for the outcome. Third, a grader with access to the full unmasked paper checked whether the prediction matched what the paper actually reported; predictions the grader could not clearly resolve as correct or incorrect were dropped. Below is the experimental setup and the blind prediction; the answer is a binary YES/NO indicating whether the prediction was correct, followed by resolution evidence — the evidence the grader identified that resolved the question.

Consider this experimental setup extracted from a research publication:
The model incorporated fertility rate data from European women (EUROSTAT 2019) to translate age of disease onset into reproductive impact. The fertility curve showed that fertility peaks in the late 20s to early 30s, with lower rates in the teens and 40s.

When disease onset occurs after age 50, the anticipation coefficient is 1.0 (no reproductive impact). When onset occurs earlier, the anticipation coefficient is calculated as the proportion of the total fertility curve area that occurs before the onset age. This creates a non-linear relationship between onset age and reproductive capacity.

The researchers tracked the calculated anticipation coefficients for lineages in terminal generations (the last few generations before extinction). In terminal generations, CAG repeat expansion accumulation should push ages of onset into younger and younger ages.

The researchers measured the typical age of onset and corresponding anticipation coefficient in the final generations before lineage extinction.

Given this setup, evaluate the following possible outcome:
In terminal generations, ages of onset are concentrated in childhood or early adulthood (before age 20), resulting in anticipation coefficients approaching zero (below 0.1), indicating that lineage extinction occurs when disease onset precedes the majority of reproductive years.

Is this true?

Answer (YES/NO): YES